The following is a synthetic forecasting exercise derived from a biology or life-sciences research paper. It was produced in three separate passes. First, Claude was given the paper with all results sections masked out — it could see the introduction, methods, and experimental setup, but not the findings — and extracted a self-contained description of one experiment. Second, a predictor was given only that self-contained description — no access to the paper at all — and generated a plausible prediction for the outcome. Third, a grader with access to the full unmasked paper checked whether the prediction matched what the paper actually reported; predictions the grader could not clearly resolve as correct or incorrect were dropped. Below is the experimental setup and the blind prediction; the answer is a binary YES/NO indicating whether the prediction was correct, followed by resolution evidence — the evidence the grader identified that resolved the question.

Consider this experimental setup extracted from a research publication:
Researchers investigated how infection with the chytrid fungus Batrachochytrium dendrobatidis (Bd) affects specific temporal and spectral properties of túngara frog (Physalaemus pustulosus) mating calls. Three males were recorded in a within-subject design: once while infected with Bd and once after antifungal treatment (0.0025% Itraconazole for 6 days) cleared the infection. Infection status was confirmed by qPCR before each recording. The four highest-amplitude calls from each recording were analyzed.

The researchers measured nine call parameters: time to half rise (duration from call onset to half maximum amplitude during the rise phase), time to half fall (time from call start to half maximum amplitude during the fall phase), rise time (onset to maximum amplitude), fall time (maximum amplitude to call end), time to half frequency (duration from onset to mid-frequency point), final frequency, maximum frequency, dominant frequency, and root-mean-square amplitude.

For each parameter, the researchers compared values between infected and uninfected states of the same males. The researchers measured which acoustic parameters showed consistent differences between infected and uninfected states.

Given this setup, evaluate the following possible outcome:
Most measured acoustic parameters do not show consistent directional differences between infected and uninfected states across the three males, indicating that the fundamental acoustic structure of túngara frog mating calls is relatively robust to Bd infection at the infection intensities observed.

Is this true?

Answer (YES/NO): NO